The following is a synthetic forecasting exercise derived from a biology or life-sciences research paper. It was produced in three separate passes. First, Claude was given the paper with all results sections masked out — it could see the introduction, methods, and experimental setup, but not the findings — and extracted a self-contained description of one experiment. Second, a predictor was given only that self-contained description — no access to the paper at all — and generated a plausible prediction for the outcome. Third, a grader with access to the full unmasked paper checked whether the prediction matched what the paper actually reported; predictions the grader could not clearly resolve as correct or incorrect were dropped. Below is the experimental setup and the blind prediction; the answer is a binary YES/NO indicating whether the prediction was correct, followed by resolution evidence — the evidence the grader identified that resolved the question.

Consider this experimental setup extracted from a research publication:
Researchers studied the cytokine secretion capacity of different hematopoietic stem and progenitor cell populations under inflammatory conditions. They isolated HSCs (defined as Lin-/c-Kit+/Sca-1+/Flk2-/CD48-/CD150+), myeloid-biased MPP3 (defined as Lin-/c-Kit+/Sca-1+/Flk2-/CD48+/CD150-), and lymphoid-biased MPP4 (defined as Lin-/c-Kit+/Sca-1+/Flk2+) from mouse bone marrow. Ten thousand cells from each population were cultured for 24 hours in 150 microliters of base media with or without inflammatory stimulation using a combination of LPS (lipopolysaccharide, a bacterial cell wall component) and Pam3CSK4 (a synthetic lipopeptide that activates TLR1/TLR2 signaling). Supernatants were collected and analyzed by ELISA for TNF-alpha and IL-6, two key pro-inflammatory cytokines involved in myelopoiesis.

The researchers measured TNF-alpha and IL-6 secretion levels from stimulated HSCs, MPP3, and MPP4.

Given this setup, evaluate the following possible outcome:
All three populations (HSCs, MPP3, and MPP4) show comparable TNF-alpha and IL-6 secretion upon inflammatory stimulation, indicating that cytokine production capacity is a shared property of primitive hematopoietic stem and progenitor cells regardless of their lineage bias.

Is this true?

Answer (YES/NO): NO